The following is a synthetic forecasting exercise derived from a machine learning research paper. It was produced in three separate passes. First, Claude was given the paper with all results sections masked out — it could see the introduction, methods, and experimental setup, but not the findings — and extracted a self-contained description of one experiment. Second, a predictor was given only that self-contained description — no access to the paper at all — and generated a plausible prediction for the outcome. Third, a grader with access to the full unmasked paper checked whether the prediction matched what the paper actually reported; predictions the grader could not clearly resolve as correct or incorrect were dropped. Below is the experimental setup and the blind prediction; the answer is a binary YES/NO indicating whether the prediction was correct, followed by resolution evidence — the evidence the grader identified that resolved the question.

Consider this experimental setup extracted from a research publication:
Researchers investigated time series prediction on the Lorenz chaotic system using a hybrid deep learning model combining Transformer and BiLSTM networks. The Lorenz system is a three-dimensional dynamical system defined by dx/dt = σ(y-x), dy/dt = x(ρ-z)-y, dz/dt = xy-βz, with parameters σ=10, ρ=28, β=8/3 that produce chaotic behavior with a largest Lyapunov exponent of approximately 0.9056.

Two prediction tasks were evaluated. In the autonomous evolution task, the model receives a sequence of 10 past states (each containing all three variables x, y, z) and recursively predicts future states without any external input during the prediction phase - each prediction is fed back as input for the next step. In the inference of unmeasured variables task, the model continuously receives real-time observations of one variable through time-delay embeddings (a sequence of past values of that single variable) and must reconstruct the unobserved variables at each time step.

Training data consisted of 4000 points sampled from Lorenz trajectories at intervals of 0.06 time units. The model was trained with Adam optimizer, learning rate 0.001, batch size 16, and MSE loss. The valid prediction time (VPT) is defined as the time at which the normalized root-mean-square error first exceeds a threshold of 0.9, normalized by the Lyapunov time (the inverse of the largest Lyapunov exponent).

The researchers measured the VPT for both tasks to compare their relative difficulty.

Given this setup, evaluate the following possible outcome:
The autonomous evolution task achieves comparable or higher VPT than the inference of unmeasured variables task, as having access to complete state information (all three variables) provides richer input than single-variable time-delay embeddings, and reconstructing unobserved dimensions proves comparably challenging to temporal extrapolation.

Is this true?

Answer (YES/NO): NO